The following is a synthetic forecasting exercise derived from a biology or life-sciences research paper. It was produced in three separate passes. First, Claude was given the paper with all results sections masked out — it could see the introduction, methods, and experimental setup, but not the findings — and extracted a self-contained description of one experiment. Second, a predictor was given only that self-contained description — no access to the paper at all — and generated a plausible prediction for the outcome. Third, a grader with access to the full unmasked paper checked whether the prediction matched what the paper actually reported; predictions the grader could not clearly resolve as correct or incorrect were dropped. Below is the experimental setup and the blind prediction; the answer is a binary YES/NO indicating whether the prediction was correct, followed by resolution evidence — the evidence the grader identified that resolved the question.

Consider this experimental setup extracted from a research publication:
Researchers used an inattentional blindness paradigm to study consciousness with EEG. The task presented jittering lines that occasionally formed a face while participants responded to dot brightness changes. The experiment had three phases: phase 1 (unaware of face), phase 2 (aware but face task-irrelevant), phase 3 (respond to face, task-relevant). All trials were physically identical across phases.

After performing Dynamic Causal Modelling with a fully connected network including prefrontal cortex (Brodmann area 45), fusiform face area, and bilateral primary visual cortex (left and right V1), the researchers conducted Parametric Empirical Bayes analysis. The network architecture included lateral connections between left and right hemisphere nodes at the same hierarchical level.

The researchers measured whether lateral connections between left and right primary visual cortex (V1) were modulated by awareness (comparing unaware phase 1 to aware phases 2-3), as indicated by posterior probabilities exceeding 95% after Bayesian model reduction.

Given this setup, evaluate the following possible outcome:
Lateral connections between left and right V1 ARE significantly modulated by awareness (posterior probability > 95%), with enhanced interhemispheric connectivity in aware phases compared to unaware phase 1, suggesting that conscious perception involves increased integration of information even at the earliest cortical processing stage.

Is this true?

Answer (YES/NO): NO